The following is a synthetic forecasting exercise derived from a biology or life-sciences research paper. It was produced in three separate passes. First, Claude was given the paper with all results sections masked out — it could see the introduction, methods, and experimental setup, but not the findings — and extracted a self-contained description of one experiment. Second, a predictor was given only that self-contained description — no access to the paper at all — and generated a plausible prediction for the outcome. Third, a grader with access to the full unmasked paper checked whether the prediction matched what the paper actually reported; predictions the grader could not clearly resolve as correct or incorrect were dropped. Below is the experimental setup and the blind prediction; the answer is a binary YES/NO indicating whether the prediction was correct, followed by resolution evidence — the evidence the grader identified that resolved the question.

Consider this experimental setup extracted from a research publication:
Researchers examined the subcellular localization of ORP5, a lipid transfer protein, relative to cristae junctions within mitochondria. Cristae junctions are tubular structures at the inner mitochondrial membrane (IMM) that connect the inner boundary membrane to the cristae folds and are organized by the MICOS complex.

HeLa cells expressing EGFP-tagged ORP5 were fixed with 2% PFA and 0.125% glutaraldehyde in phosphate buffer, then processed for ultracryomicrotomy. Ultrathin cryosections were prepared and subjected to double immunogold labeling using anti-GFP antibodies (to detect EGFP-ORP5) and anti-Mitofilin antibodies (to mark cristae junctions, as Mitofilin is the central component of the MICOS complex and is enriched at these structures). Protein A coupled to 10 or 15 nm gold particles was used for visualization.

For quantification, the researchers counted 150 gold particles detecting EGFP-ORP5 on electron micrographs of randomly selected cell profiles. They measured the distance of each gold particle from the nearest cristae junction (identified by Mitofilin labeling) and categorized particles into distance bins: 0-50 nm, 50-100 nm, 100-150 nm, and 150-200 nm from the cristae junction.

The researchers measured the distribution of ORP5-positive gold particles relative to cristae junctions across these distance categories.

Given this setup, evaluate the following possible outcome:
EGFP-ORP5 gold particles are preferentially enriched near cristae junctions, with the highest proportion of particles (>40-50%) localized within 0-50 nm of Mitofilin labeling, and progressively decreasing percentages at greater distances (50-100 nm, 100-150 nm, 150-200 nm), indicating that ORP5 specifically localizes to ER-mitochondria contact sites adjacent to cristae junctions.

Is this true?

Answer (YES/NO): NO